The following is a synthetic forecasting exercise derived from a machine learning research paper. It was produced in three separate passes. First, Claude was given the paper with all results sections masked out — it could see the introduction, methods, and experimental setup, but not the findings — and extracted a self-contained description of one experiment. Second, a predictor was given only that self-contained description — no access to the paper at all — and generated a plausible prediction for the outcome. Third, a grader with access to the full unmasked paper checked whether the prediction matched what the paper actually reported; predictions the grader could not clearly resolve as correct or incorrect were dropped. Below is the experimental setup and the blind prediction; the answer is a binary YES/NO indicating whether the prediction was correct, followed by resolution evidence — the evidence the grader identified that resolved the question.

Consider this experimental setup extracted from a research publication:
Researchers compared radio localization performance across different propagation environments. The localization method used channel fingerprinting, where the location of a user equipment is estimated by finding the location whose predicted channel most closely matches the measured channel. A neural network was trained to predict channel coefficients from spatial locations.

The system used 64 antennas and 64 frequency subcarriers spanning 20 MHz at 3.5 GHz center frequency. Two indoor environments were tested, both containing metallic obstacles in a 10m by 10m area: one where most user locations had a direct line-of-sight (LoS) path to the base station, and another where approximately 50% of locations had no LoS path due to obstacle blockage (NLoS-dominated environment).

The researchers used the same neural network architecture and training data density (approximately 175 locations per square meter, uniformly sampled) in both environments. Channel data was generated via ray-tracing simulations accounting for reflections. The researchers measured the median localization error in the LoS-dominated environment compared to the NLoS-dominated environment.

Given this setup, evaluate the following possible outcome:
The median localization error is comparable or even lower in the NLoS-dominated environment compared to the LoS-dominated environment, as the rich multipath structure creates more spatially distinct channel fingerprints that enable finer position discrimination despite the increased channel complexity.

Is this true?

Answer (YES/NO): NO